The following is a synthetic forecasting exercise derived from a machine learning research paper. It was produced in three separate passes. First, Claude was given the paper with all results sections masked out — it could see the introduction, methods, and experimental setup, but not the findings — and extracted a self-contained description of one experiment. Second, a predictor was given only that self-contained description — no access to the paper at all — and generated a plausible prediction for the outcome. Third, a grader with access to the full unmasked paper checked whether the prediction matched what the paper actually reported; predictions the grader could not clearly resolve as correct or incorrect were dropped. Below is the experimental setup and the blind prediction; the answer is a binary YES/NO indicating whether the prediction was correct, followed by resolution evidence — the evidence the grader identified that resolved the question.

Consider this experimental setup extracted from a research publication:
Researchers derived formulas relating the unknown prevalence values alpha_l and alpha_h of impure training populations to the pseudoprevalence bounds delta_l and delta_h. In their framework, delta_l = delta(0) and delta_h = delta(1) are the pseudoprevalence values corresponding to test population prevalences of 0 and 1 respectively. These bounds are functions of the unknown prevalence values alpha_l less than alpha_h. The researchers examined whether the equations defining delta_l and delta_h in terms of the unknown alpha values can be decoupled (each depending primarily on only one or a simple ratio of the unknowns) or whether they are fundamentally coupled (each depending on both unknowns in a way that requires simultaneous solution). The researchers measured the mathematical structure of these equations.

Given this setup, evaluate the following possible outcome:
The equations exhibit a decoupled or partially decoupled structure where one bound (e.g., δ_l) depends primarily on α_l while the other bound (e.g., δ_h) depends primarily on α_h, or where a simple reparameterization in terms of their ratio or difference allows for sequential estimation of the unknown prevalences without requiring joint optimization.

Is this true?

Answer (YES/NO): YES